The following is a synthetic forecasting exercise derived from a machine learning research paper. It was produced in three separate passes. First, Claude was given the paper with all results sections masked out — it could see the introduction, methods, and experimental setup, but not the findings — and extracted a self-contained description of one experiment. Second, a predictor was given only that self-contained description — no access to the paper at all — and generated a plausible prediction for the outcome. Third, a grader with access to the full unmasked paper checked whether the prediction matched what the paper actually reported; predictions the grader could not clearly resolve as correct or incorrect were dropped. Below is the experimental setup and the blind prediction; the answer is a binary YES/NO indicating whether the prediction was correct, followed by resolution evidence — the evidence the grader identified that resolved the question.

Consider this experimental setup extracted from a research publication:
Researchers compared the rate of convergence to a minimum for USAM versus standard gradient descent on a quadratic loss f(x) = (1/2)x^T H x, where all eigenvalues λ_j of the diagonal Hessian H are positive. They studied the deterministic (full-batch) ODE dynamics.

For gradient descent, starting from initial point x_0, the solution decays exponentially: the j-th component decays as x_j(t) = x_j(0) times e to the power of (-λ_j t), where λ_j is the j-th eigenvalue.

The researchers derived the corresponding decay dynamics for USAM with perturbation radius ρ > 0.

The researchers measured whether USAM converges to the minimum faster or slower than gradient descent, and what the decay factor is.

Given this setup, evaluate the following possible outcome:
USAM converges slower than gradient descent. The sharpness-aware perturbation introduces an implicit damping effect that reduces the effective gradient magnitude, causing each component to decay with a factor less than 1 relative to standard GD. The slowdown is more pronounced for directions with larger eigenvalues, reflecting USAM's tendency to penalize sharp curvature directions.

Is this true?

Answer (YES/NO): NO